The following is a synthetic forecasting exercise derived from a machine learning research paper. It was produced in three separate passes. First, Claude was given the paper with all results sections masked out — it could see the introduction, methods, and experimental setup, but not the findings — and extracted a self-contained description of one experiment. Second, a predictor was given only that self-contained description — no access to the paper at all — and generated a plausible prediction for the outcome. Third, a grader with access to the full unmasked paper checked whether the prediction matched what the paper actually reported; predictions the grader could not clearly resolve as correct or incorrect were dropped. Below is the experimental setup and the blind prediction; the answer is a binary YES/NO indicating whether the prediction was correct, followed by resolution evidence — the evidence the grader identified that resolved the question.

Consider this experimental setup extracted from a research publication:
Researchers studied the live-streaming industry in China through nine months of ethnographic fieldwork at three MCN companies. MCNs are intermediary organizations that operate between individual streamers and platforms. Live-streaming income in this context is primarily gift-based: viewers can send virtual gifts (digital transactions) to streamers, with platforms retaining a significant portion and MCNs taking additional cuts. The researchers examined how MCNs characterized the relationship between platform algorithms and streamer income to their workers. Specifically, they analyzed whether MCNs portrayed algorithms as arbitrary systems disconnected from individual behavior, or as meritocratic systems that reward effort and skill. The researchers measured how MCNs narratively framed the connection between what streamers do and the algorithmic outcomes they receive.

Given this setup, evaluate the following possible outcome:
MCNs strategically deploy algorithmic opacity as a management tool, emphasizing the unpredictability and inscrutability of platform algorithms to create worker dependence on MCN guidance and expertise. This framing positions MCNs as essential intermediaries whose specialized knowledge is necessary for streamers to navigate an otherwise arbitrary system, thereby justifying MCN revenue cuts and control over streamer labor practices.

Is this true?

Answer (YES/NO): NO